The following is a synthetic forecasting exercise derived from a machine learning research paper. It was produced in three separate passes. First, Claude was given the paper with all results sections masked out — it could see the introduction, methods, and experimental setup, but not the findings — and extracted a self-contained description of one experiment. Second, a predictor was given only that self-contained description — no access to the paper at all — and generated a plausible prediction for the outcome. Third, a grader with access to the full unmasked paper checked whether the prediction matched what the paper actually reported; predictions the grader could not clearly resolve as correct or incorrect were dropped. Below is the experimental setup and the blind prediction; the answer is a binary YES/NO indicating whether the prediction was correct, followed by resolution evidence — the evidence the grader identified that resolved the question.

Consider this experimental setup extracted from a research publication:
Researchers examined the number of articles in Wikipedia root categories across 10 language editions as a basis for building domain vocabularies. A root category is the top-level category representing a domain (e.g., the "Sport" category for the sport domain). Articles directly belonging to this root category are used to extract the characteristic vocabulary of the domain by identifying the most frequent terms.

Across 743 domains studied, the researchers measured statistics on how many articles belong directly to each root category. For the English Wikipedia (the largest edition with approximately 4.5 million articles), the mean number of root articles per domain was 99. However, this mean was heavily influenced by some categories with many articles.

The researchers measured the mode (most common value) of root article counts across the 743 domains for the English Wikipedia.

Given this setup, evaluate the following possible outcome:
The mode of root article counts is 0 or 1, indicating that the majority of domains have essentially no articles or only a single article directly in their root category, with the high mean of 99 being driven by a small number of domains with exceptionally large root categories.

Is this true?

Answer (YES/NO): NO